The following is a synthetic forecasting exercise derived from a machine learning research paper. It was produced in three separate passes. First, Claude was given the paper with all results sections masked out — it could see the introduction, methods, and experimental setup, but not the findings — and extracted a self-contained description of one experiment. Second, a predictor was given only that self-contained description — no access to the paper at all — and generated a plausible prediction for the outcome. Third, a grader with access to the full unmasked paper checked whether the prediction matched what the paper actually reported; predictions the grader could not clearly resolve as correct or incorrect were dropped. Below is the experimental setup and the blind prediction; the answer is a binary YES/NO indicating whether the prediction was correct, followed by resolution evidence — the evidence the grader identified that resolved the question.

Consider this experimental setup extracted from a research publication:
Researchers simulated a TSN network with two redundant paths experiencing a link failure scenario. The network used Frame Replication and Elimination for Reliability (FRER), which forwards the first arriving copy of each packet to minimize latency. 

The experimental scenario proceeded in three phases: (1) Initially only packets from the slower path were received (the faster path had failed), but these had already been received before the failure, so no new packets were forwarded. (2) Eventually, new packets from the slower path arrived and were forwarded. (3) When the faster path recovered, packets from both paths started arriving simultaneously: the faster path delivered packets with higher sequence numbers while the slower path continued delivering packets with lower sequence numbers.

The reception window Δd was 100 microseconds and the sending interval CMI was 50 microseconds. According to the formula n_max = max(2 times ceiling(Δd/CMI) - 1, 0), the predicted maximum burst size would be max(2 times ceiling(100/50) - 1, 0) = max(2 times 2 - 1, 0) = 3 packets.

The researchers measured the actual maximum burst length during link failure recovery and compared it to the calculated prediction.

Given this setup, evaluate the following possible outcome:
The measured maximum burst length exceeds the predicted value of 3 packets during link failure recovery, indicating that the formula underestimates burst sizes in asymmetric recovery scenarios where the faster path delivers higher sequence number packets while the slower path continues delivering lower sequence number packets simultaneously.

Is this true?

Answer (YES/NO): NO